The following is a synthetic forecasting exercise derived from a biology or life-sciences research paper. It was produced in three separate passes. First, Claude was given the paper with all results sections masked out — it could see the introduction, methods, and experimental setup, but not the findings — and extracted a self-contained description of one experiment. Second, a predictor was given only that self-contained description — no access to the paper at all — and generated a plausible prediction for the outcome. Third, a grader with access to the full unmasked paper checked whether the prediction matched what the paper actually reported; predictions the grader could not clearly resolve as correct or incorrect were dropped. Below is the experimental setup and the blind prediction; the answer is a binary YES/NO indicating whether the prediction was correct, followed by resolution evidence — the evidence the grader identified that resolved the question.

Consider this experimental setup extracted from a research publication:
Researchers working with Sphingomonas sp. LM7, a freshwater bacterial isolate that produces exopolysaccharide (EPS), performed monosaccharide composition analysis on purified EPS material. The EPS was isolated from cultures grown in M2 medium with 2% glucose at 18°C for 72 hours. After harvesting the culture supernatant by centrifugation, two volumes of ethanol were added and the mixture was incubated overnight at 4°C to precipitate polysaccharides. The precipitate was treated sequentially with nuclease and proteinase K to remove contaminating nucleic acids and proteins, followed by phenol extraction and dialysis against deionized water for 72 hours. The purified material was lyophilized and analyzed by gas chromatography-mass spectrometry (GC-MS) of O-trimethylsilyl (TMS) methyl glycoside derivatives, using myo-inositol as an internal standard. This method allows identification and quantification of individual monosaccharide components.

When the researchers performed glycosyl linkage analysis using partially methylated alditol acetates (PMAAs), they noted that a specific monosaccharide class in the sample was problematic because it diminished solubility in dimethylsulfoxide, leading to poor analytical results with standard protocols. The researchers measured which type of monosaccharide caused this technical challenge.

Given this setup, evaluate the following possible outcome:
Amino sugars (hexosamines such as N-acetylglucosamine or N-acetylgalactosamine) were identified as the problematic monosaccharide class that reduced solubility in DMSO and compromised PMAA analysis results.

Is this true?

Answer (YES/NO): NO